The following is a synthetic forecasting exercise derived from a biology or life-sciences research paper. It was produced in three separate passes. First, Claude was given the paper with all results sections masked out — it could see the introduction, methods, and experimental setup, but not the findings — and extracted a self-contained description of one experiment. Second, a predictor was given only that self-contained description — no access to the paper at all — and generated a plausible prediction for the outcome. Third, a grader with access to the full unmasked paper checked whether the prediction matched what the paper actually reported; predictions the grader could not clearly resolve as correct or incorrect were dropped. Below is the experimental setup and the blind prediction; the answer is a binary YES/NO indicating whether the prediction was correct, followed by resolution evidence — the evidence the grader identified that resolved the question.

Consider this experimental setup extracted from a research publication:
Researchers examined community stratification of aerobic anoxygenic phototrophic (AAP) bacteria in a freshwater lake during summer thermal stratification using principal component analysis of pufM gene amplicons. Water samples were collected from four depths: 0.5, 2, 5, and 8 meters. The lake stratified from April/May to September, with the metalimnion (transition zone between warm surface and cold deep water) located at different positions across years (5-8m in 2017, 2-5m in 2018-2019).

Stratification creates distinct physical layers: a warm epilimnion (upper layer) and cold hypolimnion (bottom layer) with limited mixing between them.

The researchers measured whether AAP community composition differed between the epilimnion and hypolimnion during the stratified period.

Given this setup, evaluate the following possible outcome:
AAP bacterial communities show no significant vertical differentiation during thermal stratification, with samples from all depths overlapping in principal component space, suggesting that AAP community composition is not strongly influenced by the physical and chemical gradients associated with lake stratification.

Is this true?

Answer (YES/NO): NO